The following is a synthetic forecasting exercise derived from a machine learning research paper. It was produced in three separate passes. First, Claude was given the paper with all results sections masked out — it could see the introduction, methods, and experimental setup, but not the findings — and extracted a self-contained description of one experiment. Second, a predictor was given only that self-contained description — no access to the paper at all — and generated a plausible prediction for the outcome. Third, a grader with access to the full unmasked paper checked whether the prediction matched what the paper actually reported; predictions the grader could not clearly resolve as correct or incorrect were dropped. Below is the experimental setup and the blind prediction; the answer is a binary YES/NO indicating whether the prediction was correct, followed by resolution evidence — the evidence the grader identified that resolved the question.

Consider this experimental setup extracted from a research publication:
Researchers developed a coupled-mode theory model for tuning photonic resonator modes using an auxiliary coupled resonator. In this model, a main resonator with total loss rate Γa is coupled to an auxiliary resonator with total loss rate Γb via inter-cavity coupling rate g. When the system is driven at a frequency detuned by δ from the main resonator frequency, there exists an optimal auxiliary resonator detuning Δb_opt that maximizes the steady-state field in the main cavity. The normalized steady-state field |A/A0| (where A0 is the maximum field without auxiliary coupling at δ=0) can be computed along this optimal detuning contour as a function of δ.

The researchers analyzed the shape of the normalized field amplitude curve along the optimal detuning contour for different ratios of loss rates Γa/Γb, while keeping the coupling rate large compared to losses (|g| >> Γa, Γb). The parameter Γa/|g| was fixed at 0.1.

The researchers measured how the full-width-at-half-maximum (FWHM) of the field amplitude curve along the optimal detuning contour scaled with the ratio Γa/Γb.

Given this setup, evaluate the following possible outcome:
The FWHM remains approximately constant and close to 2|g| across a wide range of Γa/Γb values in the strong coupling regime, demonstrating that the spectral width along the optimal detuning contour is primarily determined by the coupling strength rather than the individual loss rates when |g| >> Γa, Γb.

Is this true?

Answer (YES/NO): NO